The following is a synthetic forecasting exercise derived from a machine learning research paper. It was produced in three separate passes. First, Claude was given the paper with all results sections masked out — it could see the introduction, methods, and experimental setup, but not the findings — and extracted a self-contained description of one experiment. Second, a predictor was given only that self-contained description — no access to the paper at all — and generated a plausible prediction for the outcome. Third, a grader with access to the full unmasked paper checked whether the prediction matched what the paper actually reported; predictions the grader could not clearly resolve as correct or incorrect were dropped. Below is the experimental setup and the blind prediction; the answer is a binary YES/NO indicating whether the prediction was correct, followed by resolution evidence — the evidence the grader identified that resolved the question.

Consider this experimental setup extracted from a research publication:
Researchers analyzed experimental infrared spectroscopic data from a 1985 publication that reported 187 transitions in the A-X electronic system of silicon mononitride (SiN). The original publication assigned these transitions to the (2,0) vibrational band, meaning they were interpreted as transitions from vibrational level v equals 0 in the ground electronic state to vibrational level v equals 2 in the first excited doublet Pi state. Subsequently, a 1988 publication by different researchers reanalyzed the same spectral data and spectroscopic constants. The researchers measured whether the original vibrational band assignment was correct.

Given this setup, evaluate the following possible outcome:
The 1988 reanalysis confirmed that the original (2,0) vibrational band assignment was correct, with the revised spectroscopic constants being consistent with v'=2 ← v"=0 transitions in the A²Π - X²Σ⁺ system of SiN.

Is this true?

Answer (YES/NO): NO